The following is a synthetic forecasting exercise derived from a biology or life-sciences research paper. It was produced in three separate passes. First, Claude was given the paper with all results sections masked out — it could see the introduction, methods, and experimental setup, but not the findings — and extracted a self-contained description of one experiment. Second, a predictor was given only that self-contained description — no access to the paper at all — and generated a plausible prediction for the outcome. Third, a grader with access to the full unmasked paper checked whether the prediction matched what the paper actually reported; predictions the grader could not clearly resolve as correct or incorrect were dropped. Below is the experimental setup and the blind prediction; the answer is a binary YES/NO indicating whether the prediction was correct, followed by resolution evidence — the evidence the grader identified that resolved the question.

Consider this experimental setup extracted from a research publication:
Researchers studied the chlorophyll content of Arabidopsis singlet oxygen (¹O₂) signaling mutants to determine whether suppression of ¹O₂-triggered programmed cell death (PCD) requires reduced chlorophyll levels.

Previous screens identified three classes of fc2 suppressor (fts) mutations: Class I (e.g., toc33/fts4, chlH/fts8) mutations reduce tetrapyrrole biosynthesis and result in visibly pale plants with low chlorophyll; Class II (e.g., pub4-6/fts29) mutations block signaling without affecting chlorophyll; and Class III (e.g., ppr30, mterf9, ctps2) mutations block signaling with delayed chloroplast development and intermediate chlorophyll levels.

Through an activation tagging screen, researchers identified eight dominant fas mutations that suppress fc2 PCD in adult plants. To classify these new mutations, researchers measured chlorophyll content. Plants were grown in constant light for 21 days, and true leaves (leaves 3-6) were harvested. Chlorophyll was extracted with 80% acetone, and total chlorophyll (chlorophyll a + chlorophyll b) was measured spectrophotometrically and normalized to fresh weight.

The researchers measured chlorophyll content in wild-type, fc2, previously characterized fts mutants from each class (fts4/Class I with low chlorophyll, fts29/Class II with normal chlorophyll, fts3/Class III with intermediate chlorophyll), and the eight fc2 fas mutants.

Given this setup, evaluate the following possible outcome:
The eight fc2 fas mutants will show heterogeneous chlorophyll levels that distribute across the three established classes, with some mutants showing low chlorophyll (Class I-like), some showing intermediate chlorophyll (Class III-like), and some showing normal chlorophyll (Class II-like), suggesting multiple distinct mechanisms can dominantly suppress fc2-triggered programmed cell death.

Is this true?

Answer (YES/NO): NO